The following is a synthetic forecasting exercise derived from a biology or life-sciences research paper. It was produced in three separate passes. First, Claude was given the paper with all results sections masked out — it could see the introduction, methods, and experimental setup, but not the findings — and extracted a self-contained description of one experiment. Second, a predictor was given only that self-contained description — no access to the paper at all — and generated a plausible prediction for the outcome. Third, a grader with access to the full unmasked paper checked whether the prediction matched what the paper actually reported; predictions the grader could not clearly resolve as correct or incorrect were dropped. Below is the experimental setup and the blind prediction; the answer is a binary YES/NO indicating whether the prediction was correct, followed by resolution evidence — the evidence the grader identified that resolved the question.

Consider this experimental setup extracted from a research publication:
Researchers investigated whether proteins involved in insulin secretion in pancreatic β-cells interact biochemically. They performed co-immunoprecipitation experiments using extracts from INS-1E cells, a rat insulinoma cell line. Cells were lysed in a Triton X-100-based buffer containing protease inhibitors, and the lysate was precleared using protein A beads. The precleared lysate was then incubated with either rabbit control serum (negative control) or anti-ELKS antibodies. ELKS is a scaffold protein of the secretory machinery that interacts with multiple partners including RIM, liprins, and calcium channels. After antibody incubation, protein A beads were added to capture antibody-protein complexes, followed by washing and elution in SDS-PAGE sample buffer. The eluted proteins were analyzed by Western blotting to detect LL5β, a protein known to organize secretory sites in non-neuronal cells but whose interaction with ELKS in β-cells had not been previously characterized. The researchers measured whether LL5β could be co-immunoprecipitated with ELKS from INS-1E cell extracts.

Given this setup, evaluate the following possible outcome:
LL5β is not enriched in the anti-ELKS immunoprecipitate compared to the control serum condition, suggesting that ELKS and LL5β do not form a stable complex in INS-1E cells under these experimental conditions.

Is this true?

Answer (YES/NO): NO